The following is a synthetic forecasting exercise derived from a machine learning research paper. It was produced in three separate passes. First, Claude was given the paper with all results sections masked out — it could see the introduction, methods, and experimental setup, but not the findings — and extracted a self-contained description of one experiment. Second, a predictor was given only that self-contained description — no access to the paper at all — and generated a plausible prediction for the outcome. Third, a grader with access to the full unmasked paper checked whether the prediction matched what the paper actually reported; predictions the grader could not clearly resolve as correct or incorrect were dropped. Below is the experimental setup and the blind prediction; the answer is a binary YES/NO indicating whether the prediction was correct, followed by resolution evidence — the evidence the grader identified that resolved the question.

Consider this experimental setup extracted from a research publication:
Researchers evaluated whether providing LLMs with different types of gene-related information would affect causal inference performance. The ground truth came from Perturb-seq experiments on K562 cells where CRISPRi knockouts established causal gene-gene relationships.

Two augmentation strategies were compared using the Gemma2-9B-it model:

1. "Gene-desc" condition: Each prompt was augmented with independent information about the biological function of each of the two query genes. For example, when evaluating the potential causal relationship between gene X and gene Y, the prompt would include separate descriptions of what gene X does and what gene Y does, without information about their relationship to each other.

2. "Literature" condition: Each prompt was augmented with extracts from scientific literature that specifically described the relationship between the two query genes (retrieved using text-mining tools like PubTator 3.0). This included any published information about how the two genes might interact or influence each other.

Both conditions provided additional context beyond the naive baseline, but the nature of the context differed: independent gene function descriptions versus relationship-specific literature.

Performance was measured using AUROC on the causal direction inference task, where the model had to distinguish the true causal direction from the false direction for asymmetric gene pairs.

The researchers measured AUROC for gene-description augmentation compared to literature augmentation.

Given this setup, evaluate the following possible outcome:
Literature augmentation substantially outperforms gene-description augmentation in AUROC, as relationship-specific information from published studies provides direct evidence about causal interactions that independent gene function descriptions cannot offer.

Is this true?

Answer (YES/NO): NO